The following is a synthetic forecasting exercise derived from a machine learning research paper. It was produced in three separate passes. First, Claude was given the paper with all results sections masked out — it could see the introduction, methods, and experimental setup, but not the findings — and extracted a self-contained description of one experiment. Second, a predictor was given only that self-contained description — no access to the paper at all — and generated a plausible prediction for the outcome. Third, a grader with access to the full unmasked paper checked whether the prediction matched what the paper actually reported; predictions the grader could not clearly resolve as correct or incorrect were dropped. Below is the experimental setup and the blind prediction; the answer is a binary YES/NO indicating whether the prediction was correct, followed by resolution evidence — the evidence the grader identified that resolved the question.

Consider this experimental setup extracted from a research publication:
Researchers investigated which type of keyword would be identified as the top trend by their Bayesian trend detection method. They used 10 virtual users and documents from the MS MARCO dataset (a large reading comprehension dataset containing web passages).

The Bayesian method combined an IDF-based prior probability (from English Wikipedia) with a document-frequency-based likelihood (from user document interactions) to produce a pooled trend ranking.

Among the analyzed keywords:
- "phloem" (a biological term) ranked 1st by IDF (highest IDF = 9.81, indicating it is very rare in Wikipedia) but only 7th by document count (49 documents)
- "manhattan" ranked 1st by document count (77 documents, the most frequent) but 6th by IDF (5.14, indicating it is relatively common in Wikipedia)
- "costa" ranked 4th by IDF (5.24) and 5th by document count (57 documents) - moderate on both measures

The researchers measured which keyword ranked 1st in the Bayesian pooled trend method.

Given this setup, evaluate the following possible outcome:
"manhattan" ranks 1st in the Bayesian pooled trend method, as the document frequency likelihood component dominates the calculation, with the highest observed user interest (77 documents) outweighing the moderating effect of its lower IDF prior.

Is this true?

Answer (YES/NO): NO